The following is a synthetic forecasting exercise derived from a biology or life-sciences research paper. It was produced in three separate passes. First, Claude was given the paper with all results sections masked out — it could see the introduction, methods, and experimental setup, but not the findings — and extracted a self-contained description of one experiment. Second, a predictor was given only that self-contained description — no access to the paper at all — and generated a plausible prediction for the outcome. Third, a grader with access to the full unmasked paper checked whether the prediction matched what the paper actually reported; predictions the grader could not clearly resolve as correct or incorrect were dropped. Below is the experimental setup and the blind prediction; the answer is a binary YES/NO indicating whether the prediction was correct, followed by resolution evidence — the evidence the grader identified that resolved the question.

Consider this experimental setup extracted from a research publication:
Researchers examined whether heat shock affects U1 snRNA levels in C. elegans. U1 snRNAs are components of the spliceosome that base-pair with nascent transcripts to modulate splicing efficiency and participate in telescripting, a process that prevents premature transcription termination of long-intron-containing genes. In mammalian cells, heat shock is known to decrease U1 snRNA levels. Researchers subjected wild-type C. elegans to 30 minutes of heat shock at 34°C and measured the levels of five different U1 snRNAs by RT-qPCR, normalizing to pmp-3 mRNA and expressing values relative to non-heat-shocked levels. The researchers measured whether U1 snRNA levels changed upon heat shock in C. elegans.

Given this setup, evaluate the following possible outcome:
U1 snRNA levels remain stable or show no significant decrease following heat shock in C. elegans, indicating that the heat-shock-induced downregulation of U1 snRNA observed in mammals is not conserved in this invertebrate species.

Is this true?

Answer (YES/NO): NO